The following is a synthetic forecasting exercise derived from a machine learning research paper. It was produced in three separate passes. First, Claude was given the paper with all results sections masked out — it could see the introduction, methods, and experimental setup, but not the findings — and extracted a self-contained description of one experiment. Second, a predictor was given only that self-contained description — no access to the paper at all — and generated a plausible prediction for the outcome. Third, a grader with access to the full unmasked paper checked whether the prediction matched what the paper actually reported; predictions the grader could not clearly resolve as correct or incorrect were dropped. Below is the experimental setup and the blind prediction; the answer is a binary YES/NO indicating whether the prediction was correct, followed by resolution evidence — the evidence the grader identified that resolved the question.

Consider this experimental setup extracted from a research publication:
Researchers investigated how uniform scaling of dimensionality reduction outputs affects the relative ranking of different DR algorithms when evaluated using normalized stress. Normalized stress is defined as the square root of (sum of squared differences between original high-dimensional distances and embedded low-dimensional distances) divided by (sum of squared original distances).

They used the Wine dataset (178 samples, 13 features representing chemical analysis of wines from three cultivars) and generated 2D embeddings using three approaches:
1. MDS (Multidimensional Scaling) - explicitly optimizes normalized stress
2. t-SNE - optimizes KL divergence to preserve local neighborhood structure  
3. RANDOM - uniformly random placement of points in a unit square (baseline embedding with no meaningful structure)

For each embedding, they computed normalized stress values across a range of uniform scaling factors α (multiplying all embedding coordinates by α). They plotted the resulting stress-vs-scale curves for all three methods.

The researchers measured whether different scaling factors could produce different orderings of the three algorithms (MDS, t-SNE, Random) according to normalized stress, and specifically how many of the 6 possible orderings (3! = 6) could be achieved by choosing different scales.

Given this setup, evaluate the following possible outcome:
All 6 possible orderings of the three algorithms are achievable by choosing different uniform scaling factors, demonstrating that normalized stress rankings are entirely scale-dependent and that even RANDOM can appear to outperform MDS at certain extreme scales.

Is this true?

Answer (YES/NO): YES